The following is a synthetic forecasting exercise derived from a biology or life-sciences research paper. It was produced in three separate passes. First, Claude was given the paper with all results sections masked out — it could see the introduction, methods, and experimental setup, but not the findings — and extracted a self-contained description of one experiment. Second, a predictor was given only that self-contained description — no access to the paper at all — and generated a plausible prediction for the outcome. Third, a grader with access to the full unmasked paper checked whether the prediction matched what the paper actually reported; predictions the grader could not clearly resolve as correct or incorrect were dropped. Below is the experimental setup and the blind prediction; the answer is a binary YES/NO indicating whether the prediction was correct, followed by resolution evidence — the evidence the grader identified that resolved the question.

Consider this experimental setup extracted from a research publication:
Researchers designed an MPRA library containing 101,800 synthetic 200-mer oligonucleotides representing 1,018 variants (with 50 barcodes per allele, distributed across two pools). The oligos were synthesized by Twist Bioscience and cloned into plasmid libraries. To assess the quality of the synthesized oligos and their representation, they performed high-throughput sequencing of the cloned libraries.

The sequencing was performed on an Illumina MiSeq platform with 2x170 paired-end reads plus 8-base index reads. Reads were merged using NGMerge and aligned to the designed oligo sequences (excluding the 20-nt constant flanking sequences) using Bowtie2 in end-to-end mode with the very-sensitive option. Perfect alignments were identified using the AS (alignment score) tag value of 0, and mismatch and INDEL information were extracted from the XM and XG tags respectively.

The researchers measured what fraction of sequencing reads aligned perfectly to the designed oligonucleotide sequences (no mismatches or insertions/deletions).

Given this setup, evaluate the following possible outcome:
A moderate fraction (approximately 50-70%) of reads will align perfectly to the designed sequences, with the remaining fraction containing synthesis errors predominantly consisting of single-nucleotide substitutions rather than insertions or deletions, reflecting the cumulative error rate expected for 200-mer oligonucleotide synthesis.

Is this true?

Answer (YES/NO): YES